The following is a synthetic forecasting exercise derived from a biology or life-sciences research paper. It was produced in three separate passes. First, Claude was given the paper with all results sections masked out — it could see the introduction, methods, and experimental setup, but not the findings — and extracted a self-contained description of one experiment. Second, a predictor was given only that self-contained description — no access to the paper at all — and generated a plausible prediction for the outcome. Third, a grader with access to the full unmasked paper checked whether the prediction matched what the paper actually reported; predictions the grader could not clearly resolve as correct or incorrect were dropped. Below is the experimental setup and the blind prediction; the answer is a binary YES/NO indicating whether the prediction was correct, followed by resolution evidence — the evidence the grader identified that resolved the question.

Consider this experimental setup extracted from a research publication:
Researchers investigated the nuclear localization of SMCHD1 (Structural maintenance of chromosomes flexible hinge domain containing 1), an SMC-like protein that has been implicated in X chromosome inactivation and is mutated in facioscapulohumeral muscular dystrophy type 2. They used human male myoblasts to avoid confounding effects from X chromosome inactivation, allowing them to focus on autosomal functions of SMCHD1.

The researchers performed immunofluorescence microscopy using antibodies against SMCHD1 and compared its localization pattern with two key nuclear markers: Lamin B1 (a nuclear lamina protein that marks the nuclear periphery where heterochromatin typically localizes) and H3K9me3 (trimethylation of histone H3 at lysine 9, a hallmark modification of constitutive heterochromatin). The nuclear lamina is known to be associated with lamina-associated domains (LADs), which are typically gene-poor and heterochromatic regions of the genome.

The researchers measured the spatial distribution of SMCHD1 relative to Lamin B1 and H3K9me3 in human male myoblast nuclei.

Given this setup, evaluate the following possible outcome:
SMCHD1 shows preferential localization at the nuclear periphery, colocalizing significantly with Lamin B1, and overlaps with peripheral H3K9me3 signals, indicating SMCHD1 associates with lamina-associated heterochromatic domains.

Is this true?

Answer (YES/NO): YES